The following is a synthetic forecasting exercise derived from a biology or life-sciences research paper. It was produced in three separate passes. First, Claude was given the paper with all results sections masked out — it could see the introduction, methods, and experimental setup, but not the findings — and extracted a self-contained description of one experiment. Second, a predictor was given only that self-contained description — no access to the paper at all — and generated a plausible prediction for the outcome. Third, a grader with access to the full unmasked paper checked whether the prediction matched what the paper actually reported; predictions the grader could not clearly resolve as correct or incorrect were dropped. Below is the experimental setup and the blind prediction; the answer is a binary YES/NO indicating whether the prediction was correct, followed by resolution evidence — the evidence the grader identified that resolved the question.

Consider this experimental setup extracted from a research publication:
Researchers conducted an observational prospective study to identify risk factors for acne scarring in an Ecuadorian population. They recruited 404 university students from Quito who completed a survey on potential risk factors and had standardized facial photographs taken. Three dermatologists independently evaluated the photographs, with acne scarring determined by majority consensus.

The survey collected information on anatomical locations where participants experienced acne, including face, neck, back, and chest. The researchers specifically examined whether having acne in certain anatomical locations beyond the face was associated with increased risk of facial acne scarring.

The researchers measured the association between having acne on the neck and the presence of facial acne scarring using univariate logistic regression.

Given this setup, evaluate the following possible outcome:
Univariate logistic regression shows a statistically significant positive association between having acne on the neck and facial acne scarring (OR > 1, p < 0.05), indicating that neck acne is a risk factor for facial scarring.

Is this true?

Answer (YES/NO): YES